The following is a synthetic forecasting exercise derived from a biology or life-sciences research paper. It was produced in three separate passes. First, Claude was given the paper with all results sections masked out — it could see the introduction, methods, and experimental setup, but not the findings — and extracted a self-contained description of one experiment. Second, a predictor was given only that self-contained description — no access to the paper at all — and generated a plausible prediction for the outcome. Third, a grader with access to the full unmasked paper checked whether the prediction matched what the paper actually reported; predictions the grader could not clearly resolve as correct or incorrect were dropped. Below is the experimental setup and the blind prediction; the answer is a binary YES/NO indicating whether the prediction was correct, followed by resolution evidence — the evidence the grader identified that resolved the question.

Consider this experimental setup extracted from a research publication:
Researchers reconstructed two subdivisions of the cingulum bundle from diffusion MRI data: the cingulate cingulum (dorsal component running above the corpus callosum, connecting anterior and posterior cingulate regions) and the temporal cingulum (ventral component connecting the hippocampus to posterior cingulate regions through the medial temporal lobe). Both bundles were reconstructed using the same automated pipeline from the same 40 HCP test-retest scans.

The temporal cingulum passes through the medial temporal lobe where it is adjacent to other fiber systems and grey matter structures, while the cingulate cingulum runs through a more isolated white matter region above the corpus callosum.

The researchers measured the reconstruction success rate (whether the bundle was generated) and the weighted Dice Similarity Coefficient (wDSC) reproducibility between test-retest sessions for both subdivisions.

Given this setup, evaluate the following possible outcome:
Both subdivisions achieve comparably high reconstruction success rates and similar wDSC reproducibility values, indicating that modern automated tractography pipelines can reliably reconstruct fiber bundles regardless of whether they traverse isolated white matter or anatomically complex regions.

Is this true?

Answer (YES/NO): NO